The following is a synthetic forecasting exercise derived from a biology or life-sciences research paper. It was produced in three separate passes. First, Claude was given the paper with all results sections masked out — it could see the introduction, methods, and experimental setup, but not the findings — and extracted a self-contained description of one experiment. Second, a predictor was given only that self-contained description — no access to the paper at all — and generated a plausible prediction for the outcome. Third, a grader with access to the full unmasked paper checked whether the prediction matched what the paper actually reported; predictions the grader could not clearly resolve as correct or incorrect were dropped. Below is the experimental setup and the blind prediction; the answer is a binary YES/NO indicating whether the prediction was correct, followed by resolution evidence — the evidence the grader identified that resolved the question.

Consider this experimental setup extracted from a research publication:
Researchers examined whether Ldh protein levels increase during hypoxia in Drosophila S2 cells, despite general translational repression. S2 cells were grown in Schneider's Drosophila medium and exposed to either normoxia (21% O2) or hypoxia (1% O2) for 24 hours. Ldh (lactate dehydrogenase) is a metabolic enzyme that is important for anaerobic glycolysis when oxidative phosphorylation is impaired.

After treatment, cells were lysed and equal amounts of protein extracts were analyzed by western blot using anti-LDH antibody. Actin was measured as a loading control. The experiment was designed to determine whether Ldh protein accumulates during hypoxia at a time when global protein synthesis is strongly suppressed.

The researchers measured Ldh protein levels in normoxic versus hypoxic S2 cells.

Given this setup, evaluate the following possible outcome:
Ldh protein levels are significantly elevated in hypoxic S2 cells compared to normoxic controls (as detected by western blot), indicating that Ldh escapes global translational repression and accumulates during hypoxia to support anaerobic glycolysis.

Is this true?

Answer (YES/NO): YES